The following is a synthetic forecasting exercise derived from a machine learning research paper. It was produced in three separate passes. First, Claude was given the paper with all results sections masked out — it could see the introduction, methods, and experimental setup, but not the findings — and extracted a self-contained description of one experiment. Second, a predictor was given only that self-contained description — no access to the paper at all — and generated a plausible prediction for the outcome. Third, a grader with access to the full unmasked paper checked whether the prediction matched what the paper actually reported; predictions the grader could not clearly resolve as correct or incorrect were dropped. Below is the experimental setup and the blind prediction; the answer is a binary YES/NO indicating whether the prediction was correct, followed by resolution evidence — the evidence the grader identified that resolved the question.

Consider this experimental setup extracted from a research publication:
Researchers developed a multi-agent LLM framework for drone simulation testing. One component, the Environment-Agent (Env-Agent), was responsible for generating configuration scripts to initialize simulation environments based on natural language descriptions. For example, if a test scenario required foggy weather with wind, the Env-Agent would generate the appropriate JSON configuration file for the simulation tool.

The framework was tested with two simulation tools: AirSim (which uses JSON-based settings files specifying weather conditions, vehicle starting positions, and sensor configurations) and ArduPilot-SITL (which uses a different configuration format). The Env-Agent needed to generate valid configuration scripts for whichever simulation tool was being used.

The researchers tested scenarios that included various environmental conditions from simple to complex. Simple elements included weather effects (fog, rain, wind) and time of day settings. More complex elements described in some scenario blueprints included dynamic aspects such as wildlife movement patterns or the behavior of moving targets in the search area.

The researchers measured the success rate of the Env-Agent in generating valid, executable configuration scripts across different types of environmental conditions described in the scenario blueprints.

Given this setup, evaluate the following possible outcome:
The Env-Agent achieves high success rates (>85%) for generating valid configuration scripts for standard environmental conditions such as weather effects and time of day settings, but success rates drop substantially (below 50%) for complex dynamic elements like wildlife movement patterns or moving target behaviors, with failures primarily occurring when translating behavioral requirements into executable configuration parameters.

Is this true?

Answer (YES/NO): NO